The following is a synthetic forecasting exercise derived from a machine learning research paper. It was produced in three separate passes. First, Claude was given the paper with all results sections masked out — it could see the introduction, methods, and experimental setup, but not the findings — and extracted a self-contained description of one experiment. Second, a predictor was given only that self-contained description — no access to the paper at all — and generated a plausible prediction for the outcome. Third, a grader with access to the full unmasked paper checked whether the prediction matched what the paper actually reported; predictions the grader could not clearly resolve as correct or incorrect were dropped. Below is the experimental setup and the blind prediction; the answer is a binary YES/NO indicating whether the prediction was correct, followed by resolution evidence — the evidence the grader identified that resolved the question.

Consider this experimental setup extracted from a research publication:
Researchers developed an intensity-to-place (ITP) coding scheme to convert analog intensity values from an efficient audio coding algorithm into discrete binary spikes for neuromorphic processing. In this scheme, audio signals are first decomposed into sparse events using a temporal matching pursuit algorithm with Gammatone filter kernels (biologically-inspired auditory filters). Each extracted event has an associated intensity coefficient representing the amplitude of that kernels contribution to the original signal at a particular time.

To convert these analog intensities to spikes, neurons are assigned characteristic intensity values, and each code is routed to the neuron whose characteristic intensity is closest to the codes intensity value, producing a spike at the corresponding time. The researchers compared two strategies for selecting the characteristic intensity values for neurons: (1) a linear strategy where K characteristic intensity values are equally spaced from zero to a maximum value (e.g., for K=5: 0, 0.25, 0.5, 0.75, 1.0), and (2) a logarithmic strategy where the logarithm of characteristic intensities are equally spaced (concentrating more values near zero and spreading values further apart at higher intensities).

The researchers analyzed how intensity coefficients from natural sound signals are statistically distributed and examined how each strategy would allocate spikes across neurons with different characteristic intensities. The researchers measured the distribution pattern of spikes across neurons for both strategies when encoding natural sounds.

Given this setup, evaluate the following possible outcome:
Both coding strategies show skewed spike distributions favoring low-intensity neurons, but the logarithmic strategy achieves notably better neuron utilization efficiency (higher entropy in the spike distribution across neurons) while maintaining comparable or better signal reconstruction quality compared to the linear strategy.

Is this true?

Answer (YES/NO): NO